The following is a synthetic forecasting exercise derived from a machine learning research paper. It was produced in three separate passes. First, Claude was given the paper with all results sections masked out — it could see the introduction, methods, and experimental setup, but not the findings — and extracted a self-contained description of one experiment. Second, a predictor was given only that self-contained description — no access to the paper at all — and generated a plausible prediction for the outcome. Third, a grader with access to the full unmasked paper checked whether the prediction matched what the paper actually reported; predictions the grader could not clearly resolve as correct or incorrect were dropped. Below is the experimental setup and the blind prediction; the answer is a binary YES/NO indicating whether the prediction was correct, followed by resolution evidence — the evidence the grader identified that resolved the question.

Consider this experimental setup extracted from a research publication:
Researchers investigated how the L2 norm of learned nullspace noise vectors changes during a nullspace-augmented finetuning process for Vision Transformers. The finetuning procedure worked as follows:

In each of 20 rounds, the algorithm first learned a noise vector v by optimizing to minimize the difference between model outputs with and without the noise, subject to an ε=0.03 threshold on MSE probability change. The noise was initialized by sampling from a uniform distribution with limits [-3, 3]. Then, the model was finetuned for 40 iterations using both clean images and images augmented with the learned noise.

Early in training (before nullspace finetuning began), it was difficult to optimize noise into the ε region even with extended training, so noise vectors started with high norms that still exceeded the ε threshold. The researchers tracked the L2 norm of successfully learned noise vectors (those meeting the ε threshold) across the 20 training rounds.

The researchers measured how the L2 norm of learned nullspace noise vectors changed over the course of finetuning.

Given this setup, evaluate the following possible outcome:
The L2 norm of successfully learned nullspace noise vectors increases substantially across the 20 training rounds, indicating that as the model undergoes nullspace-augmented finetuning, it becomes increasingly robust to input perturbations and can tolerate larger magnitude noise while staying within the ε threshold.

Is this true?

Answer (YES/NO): YES